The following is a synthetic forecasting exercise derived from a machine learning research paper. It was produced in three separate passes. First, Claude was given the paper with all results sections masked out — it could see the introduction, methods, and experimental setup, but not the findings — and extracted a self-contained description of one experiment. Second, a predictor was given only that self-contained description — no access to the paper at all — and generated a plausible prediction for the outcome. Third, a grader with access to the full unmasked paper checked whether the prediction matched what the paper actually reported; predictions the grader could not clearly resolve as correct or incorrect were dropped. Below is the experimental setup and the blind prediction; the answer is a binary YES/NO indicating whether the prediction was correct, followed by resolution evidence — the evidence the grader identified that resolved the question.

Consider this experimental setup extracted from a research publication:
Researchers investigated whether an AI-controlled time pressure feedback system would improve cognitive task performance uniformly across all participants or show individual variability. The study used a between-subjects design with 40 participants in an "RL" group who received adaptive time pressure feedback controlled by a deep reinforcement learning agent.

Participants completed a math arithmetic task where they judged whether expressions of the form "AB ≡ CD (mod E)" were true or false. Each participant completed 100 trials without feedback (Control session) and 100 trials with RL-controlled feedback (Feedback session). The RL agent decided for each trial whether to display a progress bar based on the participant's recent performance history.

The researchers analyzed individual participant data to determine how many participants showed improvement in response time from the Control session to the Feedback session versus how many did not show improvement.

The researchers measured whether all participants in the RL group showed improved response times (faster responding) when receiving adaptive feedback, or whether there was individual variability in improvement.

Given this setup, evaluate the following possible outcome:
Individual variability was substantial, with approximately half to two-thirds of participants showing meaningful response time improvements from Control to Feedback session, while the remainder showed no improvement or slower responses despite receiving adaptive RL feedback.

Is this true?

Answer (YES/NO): NO